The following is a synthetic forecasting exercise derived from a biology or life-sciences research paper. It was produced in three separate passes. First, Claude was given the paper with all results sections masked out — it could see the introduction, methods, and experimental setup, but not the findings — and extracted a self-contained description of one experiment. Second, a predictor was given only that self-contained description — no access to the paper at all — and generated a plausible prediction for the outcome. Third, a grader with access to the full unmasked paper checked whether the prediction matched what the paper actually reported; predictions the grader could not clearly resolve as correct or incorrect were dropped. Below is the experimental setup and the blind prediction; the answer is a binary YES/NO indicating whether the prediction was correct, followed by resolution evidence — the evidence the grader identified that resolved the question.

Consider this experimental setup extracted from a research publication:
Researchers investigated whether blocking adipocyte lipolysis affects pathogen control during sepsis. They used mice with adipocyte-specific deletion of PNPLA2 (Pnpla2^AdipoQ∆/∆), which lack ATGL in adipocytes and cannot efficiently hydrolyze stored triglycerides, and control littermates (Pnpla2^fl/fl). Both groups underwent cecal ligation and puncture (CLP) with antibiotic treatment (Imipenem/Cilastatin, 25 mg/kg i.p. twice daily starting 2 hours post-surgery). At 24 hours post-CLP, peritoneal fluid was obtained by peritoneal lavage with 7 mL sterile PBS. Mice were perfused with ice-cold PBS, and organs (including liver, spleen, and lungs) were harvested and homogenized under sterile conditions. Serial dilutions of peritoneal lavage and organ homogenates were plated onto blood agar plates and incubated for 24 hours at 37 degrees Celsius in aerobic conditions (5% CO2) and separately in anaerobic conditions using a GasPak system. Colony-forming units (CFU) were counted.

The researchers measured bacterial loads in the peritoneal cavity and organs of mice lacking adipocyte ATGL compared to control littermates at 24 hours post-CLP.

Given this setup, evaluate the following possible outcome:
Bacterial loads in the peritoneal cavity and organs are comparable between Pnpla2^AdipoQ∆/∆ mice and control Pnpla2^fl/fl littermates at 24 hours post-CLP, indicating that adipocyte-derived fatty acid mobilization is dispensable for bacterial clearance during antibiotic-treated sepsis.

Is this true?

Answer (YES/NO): YES